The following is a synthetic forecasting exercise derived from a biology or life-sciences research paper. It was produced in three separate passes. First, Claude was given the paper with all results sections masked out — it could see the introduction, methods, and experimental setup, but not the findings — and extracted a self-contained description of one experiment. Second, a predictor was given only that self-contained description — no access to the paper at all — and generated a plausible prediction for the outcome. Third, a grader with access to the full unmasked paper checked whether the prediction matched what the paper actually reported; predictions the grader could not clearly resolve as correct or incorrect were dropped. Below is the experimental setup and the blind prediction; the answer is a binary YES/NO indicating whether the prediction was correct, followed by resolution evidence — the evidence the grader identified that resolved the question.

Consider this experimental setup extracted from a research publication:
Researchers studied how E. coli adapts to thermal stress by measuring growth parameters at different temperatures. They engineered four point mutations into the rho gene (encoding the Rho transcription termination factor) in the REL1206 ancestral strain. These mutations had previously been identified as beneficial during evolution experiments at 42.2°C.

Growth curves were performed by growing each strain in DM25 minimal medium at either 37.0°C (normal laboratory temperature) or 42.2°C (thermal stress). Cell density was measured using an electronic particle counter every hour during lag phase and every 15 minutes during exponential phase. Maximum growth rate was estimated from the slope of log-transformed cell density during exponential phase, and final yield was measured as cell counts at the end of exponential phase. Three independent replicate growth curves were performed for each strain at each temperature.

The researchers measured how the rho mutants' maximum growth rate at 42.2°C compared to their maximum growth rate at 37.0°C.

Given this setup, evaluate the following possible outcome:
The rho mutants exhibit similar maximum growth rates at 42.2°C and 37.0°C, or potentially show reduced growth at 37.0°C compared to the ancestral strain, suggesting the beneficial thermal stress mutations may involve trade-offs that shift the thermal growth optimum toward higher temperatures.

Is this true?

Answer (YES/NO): NO